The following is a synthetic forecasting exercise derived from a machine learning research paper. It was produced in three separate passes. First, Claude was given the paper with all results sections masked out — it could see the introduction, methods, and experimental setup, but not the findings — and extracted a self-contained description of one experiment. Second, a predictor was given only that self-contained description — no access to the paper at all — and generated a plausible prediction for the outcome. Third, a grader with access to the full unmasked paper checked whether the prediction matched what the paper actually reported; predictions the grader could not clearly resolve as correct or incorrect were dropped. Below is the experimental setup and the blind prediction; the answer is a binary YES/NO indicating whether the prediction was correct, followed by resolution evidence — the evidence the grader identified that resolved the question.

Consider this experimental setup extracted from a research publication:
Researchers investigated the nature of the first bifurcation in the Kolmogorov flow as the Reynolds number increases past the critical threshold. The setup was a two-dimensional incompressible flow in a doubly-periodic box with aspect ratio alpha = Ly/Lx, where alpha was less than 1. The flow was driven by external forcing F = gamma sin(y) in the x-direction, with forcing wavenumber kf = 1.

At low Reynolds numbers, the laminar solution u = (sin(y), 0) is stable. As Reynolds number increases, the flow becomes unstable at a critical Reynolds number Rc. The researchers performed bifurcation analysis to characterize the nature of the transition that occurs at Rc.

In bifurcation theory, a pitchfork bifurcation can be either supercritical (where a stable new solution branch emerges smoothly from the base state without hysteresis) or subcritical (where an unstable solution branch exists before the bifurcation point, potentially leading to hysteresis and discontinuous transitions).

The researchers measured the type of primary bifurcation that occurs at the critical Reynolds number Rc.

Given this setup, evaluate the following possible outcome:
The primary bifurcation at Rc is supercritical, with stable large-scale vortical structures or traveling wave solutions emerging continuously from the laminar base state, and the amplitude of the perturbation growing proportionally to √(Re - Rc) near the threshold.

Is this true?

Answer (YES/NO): YES